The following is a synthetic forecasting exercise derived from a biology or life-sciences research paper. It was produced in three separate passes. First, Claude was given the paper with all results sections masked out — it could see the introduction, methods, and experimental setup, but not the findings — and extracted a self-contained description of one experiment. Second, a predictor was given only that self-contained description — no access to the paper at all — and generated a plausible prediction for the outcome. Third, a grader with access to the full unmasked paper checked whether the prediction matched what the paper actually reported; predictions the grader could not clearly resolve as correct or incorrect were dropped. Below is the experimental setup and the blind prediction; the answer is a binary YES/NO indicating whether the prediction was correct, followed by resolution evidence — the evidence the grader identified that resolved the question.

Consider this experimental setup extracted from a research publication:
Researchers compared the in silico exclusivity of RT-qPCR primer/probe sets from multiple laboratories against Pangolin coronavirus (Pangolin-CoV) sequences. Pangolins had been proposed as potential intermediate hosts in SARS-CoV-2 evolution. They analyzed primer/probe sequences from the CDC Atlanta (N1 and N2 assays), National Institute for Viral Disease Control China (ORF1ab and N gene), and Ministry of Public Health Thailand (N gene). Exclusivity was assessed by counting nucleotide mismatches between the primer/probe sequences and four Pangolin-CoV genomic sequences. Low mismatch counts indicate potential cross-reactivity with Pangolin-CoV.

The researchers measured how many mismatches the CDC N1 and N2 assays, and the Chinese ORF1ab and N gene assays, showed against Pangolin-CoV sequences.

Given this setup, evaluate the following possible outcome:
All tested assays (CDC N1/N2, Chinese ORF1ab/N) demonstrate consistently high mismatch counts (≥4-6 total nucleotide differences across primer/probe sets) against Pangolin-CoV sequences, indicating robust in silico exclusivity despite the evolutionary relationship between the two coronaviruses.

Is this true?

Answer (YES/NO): NO